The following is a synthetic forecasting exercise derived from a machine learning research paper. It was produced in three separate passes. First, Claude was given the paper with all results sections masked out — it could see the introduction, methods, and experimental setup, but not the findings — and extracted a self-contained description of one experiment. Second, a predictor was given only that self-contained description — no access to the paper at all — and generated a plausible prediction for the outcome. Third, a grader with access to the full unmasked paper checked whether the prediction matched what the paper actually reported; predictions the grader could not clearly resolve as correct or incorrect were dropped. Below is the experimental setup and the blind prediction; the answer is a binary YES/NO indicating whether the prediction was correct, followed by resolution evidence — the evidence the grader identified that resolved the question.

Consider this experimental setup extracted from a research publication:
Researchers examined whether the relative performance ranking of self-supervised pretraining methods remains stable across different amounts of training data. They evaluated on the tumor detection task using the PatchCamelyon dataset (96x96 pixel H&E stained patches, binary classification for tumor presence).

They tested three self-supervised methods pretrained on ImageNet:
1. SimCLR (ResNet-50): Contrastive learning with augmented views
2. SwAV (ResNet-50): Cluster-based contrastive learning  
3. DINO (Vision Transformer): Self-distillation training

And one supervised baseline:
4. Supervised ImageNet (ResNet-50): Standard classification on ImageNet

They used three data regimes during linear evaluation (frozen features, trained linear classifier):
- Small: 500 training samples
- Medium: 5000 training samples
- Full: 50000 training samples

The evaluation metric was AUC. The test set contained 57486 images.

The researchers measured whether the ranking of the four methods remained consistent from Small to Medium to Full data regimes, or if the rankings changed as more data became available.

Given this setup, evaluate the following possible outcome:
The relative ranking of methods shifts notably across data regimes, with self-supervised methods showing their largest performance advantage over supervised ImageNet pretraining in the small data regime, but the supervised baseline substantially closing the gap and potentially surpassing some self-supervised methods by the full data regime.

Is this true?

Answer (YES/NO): NO